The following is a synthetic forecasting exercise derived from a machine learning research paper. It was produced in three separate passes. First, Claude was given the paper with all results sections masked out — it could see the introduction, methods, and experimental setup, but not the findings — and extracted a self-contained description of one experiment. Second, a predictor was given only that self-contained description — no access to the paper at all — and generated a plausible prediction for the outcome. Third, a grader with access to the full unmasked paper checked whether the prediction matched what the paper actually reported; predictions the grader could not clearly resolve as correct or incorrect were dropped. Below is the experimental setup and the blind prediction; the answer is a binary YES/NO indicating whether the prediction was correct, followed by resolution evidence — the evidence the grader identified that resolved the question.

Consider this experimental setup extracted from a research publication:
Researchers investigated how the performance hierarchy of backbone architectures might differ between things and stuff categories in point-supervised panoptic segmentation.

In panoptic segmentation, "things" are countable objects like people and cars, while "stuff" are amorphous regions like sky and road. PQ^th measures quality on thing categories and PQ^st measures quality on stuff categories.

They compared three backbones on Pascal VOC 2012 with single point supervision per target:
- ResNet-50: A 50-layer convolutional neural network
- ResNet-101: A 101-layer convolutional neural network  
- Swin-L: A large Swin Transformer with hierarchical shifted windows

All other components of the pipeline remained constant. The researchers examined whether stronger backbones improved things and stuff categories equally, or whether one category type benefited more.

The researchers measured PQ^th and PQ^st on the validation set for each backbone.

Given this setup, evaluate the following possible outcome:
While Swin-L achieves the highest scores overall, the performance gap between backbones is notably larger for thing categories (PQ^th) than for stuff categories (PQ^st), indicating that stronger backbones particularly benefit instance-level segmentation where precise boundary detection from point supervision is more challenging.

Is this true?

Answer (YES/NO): YES